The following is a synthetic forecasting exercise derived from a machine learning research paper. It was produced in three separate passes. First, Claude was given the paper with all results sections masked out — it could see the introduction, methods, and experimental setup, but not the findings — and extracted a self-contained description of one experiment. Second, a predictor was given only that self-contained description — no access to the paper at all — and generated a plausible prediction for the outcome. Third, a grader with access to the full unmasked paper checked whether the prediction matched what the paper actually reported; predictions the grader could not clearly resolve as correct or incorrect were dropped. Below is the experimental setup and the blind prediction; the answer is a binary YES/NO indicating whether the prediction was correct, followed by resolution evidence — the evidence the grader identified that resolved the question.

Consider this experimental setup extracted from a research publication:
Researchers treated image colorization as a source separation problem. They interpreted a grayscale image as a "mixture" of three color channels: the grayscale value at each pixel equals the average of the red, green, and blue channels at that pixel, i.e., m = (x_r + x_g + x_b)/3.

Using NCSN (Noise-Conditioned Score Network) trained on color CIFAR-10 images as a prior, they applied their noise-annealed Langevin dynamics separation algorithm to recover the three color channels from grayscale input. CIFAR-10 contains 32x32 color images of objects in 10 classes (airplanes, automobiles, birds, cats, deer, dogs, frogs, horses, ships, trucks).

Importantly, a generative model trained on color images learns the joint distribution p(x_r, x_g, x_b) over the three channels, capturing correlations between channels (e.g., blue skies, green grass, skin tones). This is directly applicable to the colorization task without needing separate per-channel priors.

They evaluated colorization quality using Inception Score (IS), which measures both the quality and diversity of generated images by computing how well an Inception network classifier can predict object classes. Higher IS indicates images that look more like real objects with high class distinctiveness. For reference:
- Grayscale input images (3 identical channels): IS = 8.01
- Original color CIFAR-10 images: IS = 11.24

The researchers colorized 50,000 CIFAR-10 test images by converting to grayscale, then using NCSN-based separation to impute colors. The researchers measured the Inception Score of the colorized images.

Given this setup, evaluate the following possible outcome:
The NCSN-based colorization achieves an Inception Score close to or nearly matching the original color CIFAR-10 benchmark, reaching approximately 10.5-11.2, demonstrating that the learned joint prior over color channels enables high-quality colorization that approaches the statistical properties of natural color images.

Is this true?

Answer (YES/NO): YES